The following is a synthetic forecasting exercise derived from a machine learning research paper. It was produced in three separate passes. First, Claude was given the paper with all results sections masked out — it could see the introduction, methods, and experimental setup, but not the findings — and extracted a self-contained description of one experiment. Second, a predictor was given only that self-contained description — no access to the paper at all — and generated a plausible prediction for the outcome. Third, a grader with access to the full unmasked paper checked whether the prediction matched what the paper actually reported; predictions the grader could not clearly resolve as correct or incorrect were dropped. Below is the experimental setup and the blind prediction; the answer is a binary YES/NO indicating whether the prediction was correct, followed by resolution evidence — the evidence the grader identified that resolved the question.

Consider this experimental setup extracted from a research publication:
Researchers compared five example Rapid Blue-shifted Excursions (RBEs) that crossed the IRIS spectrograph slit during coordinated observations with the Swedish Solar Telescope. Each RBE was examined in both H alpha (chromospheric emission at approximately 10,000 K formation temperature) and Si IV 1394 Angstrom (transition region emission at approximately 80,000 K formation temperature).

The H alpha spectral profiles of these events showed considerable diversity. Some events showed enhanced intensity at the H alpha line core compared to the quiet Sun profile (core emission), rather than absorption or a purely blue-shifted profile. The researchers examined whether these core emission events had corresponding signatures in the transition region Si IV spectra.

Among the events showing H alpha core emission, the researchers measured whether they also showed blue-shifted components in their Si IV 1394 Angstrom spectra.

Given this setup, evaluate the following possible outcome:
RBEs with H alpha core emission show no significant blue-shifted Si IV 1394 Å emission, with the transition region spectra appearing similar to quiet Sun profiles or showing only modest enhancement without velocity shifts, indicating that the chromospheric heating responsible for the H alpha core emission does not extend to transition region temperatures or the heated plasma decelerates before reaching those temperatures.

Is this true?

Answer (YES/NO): NO